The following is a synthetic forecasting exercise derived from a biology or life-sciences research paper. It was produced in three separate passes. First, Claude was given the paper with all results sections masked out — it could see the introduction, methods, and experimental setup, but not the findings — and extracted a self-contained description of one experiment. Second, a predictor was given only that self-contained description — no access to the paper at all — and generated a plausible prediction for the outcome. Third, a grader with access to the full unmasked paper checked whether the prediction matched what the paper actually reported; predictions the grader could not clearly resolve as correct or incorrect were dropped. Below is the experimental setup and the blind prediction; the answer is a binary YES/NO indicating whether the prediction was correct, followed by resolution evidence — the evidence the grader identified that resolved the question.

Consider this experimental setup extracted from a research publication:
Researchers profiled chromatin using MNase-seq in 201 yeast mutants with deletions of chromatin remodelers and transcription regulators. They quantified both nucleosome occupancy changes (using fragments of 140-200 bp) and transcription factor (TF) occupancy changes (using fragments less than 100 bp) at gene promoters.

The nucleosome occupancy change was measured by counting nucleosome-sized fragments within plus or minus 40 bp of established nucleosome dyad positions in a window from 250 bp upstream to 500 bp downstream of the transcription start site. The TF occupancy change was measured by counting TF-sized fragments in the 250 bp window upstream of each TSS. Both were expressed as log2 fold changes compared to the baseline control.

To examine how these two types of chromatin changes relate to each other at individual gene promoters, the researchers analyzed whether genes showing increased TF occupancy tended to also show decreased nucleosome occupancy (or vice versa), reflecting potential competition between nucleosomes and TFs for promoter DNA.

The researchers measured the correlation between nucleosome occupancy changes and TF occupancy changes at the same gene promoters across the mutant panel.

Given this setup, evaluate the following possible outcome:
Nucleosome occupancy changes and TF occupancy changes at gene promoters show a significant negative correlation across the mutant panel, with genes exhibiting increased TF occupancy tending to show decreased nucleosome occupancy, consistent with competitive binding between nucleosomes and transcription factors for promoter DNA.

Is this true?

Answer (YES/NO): YES